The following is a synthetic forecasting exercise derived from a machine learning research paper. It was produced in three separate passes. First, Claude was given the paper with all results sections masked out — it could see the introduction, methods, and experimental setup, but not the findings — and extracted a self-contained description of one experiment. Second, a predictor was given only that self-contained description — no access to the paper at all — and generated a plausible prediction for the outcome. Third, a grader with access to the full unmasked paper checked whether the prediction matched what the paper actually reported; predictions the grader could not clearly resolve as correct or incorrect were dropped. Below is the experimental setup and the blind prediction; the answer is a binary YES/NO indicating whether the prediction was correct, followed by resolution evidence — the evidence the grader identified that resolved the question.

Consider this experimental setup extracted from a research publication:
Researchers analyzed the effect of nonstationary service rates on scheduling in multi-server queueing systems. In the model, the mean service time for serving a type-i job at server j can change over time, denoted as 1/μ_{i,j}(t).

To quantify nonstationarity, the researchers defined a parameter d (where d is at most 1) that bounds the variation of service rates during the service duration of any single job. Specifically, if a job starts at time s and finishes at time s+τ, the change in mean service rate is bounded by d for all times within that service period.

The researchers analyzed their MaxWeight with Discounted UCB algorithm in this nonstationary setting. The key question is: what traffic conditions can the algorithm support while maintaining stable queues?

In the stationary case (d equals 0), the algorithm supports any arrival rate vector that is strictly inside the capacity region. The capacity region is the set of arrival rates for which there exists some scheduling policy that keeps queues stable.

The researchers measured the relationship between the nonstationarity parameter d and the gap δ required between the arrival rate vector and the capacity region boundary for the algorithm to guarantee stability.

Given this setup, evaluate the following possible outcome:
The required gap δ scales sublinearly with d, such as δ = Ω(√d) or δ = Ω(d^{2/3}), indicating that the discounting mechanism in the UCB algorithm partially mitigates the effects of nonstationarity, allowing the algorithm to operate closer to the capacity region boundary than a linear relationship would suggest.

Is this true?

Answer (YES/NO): NO